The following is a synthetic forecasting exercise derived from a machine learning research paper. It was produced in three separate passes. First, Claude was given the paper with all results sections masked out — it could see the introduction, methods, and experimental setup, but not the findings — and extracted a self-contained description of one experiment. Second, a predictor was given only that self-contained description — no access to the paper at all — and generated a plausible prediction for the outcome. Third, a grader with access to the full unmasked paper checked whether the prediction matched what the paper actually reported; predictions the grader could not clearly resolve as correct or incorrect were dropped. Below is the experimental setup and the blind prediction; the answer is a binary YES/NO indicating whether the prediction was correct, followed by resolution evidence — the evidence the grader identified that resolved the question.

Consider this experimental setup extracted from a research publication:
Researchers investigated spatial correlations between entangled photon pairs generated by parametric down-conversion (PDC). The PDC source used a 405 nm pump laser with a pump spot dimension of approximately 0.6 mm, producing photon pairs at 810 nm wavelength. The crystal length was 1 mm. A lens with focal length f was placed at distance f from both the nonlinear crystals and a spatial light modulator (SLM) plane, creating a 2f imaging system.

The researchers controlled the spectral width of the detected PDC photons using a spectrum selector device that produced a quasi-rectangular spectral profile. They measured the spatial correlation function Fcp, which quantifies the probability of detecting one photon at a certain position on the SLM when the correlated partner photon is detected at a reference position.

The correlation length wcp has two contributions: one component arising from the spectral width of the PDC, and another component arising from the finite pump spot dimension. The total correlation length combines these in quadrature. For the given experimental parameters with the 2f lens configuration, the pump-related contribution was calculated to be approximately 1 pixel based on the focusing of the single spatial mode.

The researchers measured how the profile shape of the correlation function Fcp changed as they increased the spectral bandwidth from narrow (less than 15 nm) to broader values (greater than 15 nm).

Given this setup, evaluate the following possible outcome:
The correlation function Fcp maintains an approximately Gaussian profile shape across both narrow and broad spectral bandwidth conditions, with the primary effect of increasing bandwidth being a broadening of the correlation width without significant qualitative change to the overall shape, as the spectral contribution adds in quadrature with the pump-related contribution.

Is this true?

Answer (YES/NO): NO